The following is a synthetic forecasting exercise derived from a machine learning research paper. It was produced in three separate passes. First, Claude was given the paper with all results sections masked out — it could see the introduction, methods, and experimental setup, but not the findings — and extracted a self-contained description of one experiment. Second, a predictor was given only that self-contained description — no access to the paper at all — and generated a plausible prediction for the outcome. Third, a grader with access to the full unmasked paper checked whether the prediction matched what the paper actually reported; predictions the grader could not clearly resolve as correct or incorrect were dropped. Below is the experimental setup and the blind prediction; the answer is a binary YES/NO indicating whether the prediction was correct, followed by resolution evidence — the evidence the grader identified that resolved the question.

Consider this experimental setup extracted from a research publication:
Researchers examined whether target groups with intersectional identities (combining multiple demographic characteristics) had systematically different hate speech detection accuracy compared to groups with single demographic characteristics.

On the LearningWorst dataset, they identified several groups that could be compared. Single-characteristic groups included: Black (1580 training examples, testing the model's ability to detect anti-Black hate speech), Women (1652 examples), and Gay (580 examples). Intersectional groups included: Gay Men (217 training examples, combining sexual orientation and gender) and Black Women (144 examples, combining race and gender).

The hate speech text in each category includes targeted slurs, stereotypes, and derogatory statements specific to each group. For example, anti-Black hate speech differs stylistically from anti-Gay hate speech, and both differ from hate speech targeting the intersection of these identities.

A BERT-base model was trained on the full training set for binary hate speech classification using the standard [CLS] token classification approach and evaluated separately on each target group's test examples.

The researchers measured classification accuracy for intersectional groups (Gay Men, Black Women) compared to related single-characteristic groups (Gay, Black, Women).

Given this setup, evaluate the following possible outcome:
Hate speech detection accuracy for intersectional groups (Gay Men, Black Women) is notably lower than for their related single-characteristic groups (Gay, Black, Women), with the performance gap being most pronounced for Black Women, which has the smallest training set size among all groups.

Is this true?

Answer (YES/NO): NO